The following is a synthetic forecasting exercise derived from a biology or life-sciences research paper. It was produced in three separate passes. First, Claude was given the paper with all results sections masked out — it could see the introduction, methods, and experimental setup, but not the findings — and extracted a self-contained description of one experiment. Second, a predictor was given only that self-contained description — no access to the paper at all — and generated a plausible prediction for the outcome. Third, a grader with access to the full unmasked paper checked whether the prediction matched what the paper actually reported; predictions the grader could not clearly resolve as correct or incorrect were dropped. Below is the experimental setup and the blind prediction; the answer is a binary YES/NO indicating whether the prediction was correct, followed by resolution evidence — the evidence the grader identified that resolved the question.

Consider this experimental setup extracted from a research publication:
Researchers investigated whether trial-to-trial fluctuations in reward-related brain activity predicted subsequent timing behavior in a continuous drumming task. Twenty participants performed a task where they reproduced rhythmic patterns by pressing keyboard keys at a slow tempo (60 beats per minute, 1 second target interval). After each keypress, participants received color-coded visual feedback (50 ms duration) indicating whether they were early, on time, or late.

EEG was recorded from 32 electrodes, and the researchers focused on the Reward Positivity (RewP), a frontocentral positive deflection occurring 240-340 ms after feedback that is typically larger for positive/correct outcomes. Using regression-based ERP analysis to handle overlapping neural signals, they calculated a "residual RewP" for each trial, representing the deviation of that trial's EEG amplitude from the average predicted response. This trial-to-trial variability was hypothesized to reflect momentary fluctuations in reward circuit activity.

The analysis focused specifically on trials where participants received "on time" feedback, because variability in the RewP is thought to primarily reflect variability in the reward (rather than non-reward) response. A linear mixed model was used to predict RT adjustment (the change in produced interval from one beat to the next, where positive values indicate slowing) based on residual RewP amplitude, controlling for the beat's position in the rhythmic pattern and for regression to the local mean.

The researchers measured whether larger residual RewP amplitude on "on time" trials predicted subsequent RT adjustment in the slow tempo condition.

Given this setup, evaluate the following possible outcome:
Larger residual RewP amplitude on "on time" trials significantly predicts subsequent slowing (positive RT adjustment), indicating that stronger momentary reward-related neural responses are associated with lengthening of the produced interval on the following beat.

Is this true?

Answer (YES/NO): YES